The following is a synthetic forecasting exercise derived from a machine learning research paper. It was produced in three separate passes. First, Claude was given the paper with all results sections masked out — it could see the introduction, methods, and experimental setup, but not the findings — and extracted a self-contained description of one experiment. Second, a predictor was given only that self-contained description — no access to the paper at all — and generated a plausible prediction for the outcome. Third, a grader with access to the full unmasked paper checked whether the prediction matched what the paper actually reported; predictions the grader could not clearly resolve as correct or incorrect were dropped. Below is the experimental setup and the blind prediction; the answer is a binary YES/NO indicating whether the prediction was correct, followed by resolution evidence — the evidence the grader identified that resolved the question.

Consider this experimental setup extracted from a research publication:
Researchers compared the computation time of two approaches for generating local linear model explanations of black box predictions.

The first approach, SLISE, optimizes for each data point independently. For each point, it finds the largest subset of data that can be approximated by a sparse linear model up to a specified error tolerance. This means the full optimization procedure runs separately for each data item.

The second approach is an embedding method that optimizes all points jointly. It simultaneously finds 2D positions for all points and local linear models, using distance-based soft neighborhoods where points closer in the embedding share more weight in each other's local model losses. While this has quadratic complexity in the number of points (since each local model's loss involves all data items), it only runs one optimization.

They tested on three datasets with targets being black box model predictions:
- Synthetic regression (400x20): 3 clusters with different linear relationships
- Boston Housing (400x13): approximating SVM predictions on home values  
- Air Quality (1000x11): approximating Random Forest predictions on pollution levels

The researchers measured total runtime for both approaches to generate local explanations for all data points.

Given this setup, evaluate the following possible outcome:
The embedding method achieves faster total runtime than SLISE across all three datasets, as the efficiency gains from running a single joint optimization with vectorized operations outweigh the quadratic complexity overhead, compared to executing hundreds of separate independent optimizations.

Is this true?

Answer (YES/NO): YES